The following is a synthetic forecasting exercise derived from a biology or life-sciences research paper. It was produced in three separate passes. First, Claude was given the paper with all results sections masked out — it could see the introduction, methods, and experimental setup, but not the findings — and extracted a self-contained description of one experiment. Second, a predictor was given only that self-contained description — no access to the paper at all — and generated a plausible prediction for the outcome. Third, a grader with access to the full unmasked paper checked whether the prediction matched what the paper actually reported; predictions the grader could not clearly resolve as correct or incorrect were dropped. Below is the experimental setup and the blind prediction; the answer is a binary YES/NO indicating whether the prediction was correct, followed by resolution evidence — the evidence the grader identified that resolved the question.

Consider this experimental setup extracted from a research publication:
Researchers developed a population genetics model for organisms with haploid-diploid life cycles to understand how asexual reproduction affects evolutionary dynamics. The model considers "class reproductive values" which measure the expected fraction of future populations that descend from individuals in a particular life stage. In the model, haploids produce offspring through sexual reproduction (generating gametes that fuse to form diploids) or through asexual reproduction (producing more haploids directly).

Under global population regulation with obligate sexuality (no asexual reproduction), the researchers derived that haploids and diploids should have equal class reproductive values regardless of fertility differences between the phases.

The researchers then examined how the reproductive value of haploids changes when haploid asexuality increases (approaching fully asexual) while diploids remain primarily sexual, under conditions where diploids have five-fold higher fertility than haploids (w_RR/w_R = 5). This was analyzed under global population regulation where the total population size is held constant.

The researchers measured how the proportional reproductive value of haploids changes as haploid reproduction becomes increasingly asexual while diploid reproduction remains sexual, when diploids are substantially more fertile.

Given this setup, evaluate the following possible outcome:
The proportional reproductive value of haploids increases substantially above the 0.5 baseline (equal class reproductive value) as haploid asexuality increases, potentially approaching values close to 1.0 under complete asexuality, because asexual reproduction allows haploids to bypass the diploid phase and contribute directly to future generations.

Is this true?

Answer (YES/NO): NO